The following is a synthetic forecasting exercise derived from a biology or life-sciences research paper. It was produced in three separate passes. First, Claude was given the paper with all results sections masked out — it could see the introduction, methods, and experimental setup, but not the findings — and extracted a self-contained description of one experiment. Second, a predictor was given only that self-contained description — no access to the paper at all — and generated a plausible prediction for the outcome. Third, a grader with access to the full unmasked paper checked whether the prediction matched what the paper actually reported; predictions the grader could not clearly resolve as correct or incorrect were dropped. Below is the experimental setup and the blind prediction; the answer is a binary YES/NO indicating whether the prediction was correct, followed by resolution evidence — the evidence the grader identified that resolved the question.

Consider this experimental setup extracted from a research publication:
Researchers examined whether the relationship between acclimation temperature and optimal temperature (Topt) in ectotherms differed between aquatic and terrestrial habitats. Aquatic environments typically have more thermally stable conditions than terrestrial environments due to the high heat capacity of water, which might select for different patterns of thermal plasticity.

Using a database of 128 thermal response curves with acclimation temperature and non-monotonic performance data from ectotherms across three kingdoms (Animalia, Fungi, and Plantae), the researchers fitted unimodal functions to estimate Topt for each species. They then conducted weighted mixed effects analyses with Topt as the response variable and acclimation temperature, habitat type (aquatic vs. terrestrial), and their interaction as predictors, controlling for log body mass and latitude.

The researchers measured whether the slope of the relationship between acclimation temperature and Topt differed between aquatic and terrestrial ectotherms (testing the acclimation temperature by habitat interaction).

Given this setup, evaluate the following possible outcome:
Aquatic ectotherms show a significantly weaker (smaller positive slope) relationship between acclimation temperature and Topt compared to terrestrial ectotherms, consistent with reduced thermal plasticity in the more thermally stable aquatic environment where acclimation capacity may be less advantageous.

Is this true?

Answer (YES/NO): NO